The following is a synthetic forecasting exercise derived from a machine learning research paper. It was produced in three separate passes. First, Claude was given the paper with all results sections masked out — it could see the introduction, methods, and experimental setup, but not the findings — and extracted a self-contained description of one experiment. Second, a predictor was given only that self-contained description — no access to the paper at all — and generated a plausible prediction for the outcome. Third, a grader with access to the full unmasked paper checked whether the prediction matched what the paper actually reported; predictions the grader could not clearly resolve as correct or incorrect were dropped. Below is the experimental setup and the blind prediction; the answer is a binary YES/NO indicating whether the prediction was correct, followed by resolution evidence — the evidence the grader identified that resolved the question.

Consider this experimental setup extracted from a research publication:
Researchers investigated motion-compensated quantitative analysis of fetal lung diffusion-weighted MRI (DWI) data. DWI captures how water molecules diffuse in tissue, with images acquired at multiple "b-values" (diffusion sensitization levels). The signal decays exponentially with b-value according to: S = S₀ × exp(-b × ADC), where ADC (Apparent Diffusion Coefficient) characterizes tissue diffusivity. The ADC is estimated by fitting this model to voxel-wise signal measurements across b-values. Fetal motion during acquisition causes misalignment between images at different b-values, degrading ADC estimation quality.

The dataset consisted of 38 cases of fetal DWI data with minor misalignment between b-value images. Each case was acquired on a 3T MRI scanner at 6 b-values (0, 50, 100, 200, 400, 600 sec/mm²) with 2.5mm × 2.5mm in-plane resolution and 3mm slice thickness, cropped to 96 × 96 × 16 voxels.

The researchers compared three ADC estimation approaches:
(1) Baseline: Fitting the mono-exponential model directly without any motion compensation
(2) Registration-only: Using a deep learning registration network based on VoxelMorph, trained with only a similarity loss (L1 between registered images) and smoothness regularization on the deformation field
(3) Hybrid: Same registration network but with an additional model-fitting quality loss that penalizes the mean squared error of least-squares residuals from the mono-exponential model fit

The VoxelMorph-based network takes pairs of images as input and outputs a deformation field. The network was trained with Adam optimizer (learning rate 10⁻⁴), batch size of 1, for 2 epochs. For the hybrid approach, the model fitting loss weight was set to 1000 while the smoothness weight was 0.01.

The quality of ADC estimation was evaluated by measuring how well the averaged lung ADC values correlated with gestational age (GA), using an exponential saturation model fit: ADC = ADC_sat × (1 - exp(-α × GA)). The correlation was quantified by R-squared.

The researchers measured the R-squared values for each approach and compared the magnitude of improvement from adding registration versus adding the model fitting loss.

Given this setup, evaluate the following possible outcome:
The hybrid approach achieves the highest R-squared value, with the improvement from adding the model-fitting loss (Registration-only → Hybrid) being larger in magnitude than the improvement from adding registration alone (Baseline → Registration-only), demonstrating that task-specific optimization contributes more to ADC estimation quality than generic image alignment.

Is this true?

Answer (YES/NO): NO